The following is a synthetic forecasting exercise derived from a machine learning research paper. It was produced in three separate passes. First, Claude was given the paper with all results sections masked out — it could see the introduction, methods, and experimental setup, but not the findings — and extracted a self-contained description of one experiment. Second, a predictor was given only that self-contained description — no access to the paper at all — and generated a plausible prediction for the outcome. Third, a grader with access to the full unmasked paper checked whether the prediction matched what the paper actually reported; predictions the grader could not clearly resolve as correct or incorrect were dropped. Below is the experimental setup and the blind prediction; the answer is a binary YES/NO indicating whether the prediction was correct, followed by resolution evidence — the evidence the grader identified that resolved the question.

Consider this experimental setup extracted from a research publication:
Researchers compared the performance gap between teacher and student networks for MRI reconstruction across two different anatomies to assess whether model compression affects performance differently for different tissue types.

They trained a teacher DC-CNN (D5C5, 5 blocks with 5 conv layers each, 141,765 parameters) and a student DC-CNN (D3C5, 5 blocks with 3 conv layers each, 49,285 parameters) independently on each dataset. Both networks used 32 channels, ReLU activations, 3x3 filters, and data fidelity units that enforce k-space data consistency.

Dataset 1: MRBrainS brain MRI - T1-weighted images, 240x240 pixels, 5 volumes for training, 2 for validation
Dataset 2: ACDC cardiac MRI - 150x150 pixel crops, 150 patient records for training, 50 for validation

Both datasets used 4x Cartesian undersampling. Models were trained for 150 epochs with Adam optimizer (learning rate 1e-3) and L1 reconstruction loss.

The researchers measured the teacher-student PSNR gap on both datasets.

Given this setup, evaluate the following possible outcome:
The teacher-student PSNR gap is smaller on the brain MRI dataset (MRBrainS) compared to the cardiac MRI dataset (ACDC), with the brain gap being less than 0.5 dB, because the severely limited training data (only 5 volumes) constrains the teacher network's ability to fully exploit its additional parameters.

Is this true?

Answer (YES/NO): NO